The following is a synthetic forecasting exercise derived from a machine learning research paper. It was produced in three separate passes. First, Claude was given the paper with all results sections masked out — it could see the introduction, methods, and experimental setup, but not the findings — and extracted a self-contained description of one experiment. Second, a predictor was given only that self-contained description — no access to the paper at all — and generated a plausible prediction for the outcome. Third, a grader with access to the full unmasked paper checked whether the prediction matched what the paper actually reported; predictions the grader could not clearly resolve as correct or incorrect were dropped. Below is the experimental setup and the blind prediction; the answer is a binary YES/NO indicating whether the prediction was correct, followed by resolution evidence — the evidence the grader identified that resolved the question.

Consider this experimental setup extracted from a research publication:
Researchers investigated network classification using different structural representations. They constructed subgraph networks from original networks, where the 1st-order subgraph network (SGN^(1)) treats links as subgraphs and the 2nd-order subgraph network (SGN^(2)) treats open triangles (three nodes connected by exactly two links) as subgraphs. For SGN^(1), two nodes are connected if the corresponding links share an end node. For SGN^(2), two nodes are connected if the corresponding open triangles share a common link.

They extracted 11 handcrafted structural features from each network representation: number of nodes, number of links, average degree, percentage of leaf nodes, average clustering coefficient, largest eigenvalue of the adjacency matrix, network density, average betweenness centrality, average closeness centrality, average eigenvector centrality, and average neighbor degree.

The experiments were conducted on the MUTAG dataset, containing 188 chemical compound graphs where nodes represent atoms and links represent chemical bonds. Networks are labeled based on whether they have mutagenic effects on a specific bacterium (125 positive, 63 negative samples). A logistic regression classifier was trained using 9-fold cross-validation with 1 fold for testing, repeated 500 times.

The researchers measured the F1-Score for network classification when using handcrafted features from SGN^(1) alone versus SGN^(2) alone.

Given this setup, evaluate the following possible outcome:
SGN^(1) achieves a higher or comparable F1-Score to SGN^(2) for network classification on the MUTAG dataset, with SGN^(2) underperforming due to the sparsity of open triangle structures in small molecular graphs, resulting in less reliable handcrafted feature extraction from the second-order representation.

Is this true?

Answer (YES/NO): YES